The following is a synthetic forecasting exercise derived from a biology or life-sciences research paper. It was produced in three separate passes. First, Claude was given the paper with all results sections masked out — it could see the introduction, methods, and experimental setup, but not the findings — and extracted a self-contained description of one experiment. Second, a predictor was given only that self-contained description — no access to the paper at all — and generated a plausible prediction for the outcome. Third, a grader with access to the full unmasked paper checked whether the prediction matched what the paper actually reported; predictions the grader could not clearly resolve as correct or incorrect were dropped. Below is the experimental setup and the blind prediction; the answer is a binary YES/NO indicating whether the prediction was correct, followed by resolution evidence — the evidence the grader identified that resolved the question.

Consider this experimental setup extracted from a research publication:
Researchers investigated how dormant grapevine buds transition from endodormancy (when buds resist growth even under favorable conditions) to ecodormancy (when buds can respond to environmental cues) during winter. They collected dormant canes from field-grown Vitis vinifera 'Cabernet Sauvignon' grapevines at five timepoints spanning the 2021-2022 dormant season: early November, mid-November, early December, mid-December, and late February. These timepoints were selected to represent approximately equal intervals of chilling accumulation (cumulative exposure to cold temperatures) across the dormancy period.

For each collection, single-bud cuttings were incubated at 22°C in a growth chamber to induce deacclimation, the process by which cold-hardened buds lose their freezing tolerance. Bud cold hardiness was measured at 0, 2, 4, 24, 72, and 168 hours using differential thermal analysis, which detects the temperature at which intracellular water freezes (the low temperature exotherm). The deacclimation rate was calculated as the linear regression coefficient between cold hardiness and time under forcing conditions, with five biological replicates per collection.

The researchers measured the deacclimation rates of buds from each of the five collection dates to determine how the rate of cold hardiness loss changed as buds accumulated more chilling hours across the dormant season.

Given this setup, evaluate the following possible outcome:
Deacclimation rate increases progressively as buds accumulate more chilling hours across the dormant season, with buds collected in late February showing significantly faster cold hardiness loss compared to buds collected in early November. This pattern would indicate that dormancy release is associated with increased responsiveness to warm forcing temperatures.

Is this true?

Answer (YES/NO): YES